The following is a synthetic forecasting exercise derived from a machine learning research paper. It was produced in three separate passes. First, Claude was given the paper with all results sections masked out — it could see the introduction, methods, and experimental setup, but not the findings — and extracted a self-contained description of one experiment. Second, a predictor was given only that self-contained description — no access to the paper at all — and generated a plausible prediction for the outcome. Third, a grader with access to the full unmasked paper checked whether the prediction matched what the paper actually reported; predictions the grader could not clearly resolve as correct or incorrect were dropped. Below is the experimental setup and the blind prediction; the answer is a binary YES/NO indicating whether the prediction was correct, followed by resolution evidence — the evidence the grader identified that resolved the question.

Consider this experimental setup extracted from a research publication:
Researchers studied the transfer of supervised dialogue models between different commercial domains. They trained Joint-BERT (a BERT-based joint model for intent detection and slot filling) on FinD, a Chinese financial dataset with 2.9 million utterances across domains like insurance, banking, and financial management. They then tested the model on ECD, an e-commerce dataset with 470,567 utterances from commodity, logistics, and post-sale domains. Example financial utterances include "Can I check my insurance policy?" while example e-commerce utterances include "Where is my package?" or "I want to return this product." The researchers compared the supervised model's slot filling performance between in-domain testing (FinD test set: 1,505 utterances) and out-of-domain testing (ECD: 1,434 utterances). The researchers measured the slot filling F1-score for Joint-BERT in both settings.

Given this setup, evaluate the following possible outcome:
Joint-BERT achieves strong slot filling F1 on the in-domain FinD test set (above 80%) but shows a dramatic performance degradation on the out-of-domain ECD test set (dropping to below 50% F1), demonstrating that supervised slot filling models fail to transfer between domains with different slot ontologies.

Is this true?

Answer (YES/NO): NO